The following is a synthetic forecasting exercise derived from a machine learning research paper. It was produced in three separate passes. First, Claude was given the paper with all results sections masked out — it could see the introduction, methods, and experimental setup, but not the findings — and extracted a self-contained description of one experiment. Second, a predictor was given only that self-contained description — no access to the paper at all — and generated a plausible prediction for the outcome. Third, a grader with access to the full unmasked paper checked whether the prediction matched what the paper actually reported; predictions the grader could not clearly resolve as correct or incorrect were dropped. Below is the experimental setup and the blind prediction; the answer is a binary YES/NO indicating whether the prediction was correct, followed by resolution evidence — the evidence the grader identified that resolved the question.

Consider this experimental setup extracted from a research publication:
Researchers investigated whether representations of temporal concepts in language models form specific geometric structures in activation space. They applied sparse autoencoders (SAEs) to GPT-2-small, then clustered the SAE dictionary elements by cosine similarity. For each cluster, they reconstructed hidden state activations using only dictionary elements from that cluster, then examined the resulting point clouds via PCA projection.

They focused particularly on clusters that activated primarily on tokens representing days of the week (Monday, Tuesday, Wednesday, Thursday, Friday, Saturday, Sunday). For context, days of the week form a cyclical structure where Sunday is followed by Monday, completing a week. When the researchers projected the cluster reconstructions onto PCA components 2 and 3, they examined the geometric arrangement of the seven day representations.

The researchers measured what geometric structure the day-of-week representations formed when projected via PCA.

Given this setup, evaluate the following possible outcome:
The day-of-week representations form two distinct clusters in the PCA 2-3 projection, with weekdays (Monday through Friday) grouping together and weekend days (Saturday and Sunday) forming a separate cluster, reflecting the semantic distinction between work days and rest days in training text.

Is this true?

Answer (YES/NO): NO